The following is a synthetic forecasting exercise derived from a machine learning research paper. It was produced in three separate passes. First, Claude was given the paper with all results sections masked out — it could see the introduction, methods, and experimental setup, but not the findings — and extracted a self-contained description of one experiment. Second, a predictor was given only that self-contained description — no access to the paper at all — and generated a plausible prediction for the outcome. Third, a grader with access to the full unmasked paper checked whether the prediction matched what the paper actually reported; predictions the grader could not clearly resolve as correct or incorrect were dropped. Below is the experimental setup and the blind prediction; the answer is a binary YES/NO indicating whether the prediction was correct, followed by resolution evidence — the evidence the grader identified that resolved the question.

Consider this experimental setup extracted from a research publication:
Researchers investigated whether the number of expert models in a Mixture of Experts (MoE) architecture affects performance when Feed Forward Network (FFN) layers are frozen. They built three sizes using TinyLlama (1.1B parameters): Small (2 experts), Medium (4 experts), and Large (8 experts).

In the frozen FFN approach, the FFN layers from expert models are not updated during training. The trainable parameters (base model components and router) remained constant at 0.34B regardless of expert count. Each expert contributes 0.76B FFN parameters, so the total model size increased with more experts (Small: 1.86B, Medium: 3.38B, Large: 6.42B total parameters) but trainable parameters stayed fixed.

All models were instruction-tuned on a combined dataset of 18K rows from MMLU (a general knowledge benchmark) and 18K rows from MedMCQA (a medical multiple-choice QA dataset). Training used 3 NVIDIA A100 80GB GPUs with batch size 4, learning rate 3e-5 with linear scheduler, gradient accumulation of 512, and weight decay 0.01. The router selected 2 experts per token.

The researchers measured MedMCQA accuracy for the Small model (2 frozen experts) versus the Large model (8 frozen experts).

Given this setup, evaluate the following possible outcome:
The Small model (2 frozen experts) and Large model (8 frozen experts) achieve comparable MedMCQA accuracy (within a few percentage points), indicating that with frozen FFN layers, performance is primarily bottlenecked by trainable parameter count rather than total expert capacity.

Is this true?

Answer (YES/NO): YES